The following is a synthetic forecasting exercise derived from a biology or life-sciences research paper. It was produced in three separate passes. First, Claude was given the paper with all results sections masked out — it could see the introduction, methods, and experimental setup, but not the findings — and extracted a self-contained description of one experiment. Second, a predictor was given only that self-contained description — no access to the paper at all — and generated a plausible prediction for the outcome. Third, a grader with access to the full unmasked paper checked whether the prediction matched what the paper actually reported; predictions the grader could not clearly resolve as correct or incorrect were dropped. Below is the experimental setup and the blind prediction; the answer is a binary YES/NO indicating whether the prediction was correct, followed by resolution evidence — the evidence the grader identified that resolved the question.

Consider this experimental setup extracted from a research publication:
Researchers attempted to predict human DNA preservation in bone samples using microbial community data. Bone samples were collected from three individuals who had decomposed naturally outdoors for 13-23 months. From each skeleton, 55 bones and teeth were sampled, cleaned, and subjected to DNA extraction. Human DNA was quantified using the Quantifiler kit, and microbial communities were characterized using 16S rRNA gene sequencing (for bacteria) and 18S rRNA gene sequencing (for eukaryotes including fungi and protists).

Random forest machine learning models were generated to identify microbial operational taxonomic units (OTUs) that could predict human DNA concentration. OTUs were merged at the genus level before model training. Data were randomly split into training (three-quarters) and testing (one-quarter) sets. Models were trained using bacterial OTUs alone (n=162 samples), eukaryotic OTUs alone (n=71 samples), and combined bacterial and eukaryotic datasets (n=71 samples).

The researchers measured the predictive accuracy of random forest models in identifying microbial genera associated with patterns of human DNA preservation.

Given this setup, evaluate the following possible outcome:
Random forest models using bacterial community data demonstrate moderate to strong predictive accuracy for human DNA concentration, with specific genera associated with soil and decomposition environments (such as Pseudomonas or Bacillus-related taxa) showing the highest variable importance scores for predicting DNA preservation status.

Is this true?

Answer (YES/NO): NO